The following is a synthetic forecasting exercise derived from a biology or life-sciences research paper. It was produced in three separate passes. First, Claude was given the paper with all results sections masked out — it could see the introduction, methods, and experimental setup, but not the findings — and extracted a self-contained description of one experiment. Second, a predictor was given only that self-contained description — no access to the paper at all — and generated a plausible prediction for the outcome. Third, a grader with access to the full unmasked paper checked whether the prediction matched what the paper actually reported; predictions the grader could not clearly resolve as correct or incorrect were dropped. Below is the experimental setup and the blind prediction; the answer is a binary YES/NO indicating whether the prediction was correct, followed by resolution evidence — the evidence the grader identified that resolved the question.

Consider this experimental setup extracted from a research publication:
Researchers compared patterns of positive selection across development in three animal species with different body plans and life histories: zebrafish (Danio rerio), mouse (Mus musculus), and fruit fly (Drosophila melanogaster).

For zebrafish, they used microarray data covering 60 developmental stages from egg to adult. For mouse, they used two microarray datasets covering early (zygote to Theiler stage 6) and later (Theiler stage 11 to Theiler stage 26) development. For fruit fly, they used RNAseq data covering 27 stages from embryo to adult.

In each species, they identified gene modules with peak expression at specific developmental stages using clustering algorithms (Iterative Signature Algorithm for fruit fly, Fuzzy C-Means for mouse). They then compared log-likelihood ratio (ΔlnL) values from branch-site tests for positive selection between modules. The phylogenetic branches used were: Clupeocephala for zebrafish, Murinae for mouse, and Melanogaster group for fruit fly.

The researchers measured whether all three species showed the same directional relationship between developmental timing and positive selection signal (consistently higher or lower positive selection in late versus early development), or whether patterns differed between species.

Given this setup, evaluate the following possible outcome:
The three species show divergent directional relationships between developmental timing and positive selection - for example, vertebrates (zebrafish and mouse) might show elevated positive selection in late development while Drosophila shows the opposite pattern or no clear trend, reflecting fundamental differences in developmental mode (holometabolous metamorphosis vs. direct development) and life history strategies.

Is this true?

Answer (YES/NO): NO